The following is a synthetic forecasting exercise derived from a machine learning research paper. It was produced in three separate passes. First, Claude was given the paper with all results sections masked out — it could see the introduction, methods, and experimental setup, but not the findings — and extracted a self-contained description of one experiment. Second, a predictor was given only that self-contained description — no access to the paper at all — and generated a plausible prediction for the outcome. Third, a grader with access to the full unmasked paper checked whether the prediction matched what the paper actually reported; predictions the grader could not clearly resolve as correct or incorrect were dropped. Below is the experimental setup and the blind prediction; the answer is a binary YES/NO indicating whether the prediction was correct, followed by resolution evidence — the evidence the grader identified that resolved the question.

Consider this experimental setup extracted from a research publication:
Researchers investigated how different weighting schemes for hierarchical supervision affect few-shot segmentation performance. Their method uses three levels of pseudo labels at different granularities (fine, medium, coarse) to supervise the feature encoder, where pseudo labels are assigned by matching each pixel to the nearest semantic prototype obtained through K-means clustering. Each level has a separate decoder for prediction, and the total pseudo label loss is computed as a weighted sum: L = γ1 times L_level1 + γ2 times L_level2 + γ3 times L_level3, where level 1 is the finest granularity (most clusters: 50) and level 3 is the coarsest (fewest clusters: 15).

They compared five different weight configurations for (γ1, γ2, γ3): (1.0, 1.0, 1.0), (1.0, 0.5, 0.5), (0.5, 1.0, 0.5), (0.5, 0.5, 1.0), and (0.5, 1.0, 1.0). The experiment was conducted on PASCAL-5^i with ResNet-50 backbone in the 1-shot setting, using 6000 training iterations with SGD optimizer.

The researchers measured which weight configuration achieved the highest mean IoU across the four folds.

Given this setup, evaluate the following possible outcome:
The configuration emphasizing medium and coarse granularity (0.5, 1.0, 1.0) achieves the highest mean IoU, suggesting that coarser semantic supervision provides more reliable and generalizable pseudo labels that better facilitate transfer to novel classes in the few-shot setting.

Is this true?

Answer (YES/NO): YES